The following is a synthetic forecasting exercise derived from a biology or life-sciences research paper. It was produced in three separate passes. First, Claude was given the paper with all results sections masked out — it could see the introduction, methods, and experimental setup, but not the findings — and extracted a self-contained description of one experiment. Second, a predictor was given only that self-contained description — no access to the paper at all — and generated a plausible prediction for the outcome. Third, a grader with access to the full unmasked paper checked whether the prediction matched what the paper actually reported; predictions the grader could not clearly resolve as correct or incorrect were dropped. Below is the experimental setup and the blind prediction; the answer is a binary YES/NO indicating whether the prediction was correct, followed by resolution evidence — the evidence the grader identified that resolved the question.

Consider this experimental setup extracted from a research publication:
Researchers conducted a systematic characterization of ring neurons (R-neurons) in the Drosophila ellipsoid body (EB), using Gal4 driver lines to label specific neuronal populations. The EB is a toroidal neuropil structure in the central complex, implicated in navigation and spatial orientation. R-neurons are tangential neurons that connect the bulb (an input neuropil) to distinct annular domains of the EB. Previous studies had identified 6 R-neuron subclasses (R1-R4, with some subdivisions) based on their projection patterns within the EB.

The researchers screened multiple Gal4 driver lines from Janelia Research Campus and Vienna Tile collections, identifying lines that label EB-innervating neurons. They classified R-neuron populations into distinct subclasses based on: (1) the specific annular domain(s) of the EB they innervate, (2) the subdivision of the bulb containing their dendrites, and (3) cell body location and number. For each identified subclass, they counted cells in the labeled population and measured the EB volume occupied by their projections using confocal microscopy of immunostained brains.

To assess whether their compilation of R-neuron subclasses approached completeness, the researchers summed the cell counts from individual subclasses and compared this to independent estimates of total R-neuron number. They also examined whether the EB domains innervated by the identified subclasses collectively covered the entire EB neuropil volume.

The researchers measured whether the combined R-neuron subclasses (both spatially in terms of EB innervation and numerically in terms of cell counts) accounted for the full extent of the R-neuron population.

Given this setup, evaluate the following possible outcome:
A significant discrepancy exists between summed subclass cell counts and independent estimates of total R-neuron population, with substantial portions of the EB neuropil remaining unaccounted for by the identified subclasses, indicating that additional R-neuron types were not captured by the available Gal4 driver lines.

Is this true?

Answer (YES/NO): NO